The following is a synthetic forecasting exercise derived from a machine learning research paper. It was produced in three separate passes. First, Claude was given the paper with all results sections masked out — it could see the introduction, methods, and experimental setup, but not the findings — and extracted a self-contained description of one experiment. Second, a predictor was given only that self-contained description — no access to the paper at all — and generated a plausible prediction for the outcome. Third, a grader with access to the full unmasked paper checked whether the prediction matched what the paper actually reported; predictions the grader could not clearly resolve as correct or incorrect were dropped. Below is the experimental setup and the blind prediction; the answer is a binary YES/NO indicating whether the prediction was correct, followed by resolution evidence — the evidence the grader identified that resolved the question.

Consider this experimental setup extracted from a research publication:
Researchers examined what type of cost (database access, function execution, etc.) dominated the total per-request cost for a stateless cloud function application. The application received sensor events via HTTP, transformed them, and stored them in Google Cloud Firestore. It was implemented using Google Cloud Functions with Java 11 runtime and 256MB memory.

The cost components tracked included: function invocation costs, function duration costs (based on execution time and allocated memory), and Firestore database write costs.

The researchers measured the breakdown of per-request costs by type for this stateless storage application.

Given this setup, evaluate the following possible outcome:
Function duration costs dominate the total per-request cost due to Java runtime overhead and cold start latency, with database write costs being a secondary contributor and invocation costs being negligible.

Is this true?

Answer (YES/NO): NO